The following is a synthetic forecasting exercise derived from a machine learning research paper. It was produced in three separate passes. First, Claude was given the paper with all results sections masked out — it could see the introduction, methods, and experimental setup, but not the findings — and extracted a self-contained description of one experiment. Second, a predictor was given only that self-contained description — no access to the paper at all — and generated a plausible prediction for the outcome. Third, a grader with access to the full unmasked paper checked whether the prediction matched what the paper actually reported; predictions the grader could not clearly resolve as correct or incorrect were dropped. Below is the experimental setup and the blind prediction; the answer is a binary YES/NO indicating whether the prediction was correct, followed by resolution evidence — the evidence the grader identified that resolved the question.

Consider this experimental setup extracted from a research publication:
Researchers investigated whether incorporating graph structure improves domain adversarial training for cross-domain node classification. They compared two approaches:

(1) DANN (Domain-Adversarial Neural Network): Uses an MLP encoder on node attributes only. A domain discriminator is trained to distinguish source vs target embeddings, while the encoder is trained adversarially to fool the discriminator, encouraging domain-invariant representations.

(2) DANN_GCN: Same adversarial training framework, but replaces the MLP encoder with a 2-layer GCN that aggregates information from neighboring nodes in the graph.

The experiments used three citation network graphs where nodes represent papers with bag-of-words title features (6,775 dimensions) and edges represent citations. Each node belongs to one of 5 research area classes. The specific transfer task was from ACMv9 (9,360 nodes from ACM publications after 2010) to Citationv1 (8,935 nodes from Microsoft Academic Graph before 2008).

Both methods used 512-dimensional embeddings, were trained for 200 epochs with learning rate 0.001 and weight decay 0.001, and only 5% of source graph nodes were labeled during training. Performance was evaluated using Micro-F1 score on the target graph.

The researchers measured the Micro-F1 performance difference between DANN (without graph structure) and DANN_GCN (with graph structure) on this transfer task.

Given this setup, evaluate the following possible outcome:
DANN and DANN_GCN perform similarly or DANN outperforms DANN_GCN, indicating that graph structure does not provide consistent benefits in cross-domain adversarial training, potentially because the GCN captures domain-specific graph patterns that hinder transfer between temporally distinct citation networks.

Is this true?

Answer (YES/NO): NO